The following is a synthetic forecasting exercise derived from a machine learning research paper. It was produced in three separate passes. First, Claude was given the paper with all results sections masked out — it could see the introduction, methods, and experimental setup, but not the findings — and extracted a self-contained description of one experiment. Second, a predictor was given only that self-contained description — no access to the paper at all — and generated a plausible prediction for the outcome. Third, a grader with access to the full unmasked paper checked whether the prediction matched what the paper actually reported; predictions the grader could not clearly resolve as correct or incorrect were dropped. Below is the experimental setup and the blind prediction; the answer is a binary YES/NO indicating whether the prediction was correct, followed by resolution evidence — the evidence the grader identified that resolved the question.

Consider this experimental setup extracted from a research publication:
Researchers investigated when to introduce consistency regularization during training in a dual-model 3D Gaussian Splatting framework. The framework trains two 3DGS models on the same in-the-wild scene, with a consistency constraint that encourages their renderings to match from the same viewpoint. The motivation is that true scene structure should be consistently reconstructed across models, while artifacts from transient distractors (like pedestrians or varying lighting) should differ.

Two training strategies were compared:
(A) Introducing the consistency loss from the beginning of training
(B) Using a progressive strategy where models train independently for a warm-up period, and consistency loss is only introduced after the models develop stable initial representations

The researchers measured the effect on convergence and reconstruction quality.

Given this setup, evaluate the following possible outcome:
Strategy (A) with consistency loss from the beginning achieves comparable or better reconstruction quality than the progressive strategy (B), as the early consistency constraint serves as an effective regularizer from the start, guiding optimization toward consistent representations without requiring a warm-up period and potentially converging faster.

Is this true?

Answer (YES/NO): NO